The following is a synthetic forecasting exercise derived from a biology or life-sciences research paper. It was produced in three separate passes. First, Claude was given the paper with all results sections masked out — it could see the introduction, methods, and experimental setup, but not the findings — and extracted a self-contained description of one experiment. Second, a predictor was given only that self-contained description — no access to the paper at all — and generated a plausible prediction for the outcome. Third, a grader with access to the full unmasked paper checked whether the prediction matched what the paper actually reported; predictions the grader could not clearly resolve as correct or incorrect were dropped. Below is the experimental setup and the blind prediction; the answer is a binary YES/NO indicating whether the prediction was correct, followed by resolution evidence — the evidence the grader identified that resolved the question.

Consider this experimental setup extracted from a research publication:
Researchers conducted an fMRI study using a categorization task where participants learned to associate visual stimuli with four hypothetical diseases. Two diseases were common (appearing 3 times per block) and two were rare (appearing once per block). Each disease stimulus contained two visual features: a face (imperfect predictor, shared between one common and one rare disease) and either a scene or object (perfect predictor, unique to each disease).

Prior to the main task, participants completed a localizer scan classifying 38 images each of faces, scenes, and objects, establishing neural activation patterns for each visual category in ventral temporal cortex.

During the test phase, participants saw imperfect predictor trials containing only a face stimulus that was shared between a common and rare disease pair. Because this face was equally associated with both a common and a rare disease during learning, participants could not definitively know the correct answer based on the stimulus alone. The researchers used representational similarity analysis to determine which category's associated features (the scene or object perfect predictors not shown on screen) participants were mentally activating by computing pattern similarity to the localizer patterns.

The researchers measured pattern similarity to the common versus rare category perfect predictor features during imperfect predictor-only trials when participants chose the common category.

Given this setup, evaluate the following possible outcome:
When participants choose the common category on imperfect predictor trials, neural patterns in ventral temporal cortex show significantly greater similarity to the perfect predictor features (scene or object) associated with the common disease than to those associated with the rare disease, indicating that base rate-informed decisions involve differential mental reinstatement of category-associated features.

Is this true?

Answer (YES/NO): NO